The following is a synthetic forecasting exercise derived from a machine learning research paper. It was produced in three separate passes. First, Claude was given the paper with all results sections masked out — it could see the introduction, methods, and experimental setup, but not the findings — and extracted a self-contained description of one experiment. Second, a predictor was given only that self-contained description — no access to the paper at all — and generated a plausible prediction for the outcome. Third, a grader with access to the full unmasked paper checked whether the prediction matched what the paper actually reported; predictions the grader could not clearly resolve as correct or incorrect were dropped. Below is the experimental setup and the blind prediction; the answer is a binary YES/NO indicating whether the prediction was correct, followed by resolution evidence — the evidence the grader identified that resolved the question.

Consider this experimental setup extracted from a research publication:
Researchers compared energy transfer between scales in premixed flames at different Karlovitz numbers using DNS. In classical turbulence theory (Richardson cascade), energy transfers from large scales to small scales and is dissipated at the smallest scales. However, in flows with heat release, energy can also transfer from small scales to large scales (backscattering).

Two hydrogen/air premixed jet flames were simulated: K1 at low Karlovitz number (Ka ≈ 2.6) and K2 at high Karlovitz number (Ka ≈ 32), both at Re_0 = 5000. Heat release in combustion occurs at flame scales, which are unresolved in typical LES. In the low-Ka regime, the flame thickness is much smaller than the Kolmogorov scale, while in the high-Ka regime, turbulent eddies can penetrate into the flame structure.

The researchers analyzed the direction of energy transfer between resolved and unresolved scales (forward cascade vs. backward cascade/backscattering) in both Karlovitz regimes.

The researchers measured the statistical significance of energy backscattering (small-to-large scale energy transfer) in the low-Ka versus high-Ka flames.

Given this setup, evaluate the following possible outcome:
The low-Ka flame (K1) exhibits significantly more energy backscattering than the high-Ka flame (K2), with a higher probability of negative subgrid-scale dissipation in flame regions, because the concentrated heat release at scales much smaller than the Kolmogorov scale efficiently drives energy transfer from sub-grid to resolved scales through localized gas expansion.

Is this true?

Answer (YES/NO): YES